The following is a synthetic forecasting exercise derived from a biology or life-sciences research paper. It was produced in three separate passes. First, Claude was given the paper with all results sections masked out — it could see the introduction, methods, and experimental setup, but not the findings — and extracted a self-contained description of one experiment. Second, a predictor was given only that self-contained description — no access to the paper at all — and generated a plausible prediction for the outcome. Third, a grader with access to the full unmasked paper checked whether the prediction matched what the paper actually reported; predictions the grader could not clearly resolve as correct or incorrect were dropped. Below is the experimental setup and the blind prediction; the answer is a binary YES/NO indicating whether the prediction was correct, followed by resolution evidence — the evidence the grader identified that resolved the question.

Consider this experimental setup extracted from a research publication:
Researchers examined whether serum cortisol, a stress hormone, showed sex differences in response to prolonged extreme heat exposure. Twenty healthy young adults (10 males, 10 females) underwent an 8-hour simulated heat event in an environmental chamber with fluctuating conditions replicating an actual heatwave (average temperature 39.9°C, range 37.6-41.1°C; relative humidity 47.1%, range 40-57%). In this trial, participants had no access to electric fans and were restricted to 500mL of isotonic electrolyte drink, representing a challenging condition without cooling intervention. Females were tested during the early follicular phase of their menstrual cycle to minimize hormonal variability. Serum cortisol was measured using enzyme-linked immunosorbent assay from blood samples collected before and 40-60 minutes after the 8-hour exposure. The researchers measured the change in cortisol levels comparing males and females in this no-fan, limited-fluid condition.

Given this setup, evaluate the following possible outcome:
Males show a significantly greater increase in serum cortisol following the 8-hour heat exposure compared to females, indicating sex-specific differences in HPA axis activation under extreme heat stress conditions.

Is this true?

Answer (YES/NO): NO